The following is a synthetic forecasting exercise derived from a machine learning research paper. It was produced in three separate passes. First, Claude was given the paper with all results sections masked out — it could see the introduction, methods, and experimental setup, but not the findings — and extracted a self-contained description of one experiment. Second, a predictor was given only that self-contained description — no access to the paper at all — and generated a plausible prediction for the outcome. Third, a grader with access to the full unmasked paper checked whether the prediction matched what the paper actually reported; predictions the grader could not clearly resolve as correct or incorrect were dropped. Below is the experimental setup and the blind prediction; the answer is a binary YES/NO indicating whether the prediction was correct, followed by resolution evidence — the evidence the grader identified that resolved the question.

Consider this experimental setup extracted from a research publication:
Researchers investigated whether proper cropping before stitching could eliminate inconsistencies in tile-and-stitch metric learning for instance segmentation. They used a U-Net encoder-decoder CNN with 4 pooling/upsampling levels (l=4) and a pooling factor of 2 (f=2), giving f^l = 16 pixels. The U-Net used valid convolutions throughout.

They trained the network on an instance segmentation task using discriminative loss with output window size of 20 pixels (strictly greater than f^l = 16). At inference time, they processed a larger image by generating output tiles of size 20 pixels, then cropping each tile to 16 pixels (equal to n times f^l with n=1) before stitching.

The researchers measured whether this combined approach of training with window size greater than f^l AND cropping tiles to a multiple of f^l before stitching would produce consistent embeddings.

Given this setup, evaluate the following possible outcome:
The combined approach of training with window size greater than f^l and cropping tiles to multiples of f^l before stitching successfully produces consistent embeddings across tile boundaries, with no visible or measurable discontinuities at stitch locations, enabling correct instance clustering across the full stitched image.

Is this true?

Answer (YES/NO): YES